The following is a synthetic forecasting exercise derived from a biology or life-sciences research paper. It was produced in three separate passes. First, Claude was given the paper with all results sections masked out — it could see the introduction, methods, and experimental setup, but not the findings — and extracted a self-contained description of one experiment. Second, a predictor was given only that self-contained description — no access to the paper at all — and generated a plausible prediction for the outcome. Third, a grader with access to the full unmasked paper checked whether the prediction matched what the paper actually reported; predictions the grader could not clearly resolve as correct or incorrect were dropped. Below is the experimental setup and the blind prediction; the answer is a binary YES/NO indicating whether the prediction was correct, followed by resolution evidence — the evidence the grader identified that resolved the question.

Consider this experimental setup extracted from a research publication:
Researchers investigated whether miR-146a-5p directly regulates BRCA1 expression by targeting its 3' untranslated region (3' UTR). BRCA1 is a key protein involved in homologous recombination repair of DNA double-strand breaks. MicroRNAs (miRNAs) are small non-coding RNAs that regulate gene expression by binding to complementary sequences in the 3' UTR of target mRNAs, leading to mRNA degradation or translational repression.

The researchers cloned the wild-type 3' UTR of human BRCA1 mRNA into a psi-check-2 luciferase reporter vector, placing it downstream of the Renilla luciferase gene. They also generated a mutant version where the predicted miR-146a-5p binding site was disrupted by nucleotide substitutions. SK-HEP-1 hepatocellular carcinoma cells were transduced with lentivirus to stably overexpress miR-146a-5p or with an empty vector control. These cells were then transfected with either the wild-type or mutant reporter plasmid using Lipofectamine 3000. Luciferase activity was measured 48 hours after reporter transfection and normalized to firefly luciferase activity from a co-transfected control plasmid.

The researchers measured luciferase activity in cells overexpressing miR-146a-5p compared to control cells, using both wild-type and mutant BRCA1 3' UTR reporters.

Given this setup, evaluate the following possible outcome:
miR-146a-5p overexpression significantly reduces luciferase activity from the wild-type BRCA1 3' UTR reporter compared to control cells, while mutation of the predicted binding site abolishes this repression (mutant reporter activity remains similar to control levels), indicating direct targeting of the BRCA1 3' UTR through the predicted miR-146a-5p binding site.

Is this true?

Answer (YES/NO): YES